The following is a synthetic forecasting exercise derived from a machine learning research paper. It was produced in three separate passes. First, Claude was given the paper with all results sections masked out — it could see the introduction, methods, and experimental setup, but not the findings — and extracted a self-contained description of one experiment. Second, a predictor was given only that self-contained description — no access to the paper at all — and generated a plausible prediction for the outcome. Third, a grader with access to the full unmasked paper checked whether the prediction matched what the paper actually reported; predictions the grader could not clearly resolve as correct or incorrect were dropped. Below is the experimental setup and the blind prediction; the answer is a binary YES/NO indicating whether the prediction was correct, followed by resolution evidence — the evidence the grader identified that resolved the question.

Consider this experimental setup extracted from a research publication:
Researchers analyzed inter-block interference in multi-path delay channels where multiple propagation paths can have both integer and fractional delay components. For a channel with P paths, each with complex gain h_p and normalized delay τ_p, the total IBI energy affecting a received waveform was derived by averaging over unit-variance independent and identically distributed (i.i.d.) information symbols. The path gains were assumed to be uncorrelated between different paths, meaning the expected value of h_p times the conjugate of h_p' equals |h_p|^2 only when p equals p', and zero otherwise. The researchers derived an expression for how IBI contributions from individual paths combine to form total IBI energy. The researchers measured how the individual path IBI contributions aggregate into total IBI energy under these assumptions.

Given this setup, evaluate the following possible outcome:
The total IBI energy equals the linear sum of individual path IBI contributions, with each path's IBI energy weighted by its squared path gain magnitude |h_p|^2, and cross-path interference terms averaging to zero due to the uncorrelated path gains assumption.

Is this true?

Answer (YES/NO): YES